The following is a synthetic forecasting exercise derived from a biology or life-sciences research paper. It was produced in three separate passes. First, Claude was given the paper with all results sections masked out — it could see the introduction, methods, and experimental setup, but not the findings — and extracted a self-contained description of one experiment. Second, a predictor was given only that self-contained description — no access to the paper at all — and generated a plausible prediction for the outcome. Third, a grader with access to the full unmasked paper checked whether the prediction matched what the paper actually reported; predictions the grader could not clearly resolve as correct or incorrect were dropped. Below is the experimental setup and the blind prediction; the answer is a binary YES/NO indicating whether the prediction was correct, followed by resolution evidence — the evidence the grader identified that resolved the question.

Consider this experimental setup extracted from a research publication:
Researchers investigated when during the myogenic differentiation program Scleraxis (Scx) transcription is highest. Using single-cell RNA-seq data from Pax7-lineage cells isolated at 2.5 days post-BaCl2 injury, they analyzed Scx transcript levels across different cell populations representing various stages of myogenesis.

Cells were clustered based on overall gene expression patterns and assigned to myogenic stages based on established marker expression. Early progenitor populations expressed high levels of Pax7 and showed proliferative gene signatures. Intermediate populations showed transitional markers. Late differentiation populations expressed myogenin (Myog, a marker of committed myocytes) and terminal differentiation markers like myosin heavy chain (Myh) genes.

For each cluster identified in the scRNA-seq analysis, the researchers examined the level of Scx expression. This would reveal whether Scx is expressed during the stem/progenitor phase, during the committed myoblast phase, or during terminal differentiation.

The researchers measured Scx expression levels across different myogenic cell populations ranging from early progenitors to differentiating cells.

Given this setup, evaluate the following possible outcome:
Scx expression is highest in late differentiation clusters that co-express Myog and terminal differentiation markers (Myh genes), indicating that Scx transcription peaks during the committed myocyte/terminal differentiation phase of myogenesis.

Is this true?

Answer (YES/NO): YES